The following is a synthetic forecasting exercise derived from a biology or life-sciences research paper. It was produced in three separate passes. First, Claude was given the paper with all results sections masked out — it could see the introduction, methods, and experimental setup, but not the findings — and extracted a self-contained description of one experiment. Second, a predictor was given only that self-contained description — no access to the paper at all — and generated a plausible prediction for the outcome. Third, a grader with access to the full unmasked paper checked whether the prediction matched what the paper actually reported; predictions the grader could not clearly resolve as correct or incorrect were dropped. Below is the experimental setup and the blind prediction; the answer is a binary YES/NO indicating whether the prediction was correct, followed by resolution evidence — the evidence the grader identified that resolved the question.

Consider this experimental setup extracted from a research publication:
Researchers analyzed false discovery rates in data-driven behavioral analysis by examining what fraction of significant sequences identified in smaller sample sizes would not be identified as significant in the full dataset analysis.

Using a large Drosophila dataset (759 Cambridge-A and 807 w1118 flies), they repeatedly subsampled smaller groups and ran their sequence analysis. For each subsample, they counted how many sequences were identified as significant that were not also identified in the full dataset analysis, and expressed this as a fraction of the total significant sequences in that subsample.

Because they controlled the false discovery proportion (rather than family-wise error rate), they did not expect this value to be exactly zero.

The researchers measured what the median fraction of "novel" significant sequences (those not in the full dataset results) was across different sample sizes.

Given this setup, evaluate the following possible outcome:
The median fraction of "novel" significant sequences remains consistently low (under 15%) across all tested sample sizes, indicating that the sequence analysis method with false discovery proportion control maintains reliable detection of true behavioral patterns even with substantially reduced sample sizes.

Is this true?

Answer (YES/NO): YES